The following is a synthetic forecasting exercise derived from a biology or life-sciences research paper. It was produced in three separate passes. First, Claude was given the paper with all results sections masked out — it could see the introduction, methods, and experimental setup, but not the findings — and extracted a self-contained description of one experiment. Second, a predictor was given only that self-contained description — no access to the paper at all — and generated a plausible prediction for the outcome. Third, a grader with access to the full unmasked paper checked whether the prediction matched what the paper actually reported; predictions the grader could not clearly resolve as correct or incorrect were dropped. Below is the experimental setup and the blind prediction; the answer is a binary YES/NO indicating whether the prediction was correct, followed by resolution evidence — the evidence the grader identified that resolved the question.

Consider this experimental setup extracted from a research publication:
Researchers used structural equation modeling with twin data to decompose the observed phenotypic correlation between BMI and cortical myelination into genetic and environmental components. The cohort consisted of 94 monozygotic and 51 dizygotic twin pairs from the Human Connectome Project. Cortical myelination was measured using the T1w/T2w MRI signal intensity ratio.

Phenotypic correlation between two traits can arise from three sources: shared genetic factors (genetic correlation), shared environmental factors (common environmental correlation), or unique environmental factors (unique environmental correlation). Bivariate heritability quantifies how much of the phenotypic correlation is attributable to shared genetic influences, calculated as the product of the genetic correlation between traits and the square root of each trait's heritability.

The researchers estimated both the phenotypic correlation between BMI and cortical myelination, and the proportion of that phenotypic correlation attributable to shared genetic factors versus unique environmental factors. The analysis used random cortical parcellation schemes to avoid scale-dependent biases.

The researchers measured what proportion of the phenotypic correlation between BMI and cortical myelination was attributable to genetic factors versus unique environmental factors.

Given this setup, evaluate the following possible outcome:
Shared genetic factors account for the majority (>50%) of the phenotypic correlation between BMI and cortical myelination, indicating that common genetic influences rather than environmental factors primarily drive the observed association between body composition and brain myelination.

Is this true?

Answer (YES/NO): YES